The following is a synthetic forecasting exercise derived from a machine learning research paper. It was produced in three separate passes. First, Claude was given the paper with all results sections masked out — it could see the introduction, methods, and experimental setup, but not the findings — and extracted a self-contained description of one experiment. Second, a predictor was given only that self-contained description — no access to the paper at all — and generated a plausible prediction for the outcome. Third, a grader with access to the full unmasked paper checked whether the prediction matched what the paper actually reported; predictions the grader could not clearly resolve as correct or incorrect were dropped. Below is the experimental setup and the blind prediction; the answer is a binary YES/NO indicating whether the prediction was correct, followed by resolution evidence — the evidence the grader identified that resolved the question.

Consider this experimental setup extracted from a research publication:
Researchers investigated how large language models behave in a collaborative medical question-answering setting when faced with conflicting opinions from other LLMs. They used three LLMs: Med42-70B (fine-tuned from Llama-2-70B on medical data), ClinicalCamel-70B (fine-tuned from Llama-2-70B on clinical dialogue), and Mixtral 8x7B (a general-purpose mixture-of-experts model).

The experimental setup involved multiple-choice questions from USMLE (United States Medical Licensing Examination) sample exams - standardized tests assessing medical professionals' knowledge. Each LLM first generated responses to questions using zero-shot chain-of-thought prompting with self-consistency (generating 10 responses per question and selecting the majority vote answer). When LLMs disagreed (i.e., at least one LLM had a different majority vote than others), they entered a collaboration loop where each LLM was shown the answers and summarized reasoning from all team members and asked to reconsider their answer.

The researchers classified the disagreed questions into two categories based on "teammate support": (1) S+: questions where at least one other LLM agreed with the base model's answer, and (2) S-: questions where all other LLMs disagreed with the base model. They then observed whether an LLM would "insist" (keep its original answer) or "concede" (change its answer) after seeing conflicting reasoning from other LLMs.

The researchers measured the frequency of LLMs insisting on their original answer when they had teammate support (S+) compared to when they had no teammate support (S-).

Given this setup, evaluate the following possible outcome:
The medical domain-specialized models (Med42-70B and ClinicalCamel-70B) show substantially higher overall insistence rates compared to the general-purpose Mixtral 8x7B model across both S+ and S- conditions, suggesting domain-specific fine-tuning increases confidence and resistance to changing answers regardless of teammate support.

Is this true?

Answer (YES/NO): NO